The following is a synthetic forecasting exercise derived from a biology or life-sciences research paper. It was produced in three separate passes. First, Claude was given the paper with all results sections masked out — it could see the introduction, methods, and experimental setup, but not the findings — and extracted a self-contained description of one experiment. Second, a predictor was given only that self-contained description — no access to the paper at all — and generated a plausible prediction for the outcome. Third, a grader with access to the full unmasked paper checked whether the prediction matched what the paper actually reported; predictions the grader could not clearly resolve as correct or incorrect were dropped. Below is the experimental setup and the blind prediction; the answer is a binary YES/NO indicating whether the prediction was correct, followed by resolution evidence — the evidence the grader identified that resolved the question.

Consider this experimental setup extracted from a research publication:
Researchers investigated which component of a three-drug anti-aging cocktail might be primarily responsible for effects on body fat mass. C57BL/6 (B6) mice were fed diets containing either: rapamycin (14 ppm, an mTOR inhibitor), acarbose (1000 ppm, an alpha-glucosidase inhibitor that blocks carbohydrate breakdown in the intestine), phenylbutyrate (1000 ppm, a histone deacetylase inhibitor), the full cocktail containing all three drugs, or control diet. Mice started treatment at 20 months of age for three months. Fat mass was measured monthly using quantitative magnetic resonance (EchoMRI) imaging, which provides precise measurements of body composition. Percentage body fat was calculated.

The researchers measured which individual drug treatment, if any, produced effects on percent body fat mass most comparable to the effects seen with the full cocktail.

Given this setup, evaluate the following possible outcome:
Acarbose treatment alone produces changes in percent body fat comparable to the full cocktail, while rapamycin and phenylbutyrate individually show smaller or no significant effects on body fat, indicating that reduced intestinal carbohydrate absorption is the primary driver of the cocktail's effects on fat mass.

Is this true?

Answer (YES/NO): YES